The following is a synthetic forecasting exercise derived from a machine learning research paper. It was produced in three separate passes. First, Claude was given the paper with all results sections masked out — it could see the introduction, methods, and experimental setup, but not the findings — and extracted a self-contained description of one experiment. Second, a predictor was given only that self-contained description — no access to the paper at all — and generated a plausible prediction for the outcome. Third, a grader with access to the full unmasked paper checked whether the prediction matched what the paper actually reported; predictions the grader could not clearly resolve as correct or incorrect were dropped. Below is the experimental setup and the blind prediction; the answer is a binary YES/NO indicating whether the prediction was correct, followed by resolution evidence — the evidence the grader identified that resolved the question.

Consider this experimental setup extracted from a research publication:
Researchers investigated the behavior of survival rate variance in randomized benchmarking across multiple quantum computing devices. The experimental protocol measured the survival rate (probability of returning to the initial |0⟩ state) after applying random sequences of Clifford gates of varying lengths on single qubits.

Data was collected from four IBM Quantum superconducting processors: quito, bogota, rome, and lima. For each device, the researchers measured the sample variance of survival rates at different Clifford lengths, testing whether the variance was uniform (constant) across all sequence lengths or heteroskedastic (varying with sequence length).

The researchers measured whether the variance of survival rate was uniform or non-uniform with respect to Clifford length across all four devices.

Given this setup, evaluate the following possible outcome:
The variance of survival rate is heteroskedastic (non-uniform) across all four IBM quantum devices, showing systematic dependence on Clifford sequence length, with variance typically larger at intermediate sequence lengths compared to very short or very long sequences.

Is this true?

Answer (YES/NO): YES